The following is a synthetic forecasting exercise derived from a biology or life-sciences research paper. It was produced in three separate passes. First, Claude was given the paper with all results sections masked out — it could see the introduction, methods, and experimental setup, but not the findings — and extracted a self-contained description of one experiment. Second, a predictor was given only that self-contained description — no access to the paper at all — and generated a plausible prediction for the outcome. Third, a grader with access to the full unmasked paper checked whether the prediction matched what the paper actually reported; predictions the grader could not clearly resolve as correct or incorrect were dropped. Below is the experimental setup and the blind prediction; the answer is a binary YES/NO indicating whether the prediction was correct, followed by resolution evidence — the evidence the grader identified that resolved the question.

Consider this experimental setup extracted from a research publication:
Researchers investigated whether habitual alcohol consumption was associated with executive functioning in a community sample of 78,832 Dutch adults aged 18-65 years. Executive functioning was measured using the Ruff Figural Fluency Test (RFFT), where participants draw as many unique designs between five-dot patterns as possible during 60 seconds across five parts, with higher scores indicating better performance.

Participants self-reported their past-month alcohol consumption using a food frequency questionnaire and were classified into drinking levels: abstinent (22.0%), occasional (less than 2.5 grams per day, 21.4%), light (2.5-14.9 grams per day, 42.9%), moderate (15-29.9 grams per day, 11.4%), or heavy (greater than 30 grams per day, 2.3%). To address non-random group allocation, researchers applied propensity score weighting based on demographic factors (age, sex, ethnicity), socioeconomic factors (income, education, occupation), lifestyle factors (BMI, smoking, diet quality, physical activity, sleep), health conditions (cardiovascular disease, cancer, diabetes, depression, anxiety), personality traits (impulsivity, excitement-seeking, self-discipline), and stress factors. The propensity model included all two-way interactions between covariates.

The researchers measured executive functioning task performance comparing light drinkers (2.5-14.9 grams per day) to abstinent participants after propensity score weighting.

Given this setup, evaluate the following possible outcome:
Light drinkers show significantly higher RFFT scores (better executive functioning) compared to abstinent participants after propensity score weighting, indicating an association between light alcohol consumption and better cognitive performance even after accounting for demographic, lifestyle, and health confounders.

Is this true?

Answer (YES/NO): YES